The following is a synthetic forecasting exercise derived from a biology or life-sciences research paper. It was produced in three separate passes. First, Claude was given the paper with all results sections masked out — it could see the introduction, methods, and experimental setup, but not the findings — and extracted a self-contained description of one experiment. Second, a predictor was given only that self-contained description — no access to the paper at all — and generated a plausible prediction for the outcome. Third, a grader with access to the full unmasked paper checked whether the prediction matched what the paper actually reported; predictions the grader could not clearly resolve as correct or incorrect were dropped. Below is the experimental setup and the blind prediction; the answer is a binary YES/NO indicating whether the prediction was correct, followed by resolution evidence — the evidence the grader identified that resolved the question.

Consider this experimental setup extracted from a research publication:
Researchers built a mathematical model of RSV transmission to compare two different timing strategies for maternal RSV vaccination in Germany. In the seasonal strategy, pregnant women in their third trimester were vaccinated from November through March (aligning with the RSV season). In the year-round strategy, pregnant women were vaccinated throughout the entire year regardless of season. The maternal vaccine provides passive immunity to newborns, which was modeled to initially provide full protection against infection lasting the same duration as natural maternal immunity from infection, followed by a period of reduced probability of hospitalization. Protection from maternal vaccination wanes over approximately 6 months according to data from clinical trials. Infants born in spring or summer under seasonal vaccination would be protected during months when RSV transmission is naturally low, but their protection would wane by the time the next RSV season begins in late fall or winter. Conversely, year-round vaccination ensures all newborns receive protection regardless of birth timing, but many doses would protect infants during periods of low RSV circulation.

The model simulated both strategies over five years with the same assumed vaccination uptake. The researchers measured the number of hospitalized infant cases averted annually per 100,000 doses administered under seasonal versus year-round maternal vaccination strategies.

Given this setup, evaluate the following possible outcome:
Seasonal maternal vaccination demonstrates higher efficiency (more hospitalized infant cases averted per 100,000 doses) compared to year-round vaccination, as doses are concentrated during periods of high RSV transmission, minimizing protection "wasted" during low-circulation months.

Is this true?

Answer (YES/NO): YES